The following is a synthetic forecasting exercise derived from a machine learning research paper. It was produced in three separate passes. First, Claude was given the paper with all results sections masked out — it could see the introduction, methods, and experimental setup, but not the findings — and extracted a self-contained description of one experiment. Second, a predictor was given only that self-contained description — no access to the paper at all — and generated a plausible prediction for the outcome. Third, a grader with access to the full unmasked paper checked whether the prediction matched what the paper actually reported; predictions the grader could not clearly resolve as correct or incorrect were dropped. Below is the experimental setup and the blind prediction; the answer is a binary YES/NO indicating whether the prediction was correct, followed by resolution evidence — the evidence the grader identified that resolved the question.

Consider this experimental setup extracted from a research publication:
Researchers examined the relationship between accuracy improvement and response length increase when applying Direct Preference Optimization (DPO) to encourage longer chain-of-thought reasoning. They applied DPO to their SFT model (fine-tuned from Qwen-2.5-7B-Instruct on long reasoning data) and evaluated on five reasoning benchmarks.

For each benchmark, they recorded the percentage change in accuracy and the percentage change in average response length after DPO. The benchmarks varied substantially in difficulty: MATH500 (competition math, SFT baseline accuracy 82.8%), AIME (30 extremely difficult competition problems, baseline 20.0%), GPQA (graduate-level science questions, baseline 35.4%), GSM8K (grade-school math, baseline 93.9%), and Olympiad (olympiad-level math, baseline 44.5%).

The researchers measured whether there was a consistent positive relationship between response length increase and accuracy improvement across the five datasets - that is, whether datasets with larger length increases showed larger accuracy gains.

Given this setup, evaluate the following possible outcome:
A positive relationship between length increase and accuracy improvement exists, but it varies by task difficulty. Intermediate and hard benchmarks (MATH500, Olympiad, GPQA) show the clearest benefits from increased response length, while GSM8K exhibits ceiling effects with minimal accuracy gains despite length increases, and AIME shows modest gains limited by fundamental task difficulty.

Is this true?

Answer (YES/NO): NO